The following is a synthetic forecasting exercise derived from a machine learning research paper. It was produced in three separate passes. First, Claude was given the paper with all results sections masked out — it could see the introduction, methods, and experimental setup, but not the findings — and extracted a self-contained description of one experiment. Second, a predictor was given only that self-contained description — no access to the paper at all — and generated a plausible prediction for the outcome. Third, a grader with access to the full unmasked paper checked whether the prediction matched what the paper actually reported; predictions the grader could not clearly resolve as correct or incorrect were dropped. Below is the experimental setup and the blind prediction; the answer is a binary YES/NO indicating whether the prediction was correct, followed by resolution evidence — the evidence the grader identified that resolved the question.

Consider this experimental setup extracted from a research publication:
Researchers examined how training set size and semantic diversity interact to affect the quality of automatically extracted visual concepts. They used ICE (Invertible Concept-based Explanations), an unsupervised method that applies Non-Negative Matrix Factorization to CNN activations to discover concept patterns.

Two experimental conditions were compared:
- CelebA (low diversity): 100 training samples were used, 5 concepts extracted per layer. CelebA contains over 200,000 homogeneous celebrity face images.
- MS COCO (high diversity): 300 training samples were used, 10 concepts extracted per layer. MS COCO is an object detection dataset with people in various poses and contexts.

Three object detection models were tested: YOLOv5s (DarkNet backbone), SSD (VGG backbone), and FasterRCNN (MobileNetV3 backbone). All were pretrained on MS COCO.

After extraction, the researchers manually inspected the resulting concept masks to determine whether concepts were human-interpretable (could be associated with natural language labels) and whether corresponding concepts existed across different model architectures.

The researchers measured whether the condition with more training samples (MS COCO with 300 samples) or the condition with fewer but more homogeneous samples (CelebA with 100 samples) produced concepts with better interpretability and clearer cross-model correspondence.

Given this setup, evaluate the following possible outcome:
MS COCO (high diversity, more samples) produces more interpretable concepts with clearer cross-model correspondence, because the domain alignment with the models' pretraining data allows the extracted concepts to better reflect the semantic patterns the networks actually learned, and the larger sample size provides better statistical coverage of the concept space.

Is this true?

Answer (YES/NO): NO